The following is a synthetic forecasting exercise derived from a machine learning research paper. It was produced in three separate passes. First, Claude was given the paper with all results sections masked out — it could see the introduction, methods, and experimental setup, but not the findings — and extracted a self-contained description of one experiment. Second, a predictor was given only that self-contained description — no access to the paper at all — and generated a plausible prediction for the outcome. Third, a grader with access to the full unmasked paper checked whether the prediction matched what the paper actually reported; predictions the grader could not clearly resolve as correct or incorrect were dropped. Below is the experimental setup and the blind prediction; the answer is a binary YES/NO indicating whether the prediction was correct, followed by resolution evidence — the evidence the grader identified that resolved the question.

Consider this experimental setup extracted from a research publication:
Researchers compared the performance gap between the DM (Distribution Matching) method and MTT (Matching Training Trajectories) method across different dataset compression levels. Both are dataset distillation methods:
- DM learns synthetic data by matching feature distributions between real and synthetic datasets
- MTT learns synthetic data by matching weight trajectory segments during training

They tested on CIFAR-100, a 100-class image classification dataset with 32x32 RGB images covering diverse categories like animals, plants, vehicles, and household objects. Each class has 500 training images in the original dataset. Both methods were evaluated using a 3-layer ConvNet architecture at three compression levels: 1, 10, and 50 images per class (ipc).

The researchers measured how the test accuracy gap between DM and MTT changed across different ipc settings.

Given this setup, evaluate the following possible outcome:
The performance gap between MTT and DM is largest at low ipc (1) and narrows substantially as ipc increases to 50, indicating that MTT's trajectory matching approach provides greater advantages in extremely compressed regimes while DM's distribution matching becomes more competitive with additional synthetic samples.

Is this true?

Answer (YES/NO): YES